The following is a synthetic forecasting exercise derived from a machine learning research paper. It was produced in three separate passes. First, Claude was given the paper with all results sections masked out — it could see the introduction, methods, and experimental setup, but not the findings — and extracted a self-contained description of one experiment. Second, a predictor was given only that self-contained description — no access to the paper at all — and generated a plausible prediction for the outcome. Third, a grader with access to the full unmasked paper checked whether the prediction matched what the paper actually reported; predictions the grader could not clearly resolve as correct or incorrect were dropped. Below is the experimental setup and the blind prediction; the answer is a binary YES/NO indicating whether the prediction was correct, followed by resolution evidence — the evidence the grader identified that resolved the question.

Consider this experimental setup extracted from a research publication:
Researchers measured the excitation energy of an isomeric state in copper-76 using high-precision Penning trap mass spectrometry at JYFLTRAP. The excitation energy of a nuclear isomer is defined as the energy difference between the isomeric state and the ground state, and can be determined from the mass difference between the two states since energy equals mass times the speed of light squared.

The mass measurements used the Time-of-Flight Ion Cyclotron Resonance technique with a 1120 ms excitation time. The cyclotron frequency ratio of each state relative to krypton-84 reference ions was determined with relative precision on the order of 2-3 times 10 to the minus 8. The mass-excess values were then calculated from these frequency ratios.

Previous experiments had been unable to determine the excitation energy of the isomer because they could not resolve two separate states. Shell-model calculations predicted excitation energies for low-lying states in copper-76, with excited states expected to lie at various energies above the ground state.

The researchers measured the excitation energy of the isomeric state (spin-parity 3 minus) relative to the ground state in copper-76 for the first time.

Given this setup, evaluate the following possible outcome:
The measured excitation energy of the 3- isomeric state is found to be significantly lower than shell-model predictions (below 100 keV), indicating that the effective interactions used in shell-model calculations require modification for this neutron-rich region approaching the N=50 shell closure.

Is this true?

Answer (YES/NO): NO